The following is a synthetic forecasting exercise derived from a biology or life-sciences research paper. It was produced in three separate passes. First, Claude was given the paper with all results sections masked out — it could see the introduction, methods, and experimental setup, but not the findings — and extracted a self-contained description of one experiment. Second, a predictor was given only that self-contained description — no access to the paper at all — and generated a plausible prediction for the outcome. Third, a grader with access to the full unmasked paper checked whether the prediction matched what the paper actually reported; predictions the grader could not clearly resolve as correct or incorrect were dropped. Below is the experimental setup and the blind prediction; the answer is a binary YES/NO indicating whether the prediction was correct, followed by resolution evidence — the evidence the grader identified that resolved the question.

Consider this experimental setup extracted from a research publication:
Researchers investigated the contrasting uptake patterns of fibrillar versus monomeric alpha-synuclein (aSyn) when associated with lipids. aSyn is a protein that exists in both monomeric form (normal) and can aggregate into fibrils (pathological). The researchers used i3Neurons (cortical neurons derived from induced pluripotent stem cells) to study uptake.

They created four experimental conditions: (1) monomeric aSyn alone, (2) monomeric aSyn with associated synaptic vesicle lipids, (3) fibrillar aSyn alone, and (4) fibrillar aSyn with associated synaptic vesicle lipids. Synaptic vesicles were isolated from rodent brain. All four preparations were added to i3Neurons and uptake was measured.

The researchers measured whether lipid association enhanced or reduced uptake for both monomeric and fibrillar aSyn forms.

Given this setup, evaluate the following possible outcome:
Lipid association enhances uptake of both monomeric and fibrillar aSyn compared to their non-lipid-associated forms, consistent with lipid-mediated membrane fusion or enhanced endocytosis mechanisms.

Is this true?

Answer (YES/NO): NO